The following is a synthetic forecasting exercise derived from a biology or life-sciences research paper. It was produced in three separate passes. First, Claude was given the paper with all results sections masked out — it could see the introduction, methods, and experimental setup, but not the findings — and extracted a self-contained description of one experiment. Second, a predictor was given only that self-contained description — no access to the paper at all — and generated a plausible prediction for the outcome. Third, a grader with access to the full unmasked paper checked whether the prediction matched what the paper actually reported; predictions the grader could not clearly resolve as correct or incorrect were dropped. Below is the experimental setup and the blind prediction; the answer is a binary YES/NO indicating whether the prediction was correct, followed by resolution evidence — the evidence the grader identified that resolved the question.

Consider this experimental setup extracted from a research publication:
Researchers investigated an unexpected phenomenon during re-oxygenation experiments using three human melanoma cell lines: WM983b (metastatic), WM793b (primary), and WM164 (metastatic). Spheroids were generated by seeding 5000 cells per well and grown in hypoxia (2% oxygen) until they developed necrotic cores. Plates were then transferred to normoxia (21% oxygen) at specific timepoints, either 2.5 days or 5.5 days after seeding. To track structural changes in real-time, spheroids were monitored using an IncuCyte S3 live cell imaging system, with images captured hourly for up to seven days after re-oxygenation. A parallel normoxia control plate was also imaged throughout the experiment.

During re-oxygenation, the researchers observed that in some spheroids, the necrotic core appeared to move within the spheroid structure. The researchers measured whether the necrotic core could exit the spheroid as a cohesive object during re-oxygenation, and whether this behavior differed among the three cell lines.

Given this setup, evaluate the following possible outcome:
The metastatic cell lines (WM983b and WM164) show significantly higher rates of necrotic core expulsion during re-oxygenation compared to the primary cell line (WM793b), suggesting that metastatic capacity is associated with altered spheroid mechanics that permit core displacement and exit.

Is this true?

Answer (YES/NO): NO